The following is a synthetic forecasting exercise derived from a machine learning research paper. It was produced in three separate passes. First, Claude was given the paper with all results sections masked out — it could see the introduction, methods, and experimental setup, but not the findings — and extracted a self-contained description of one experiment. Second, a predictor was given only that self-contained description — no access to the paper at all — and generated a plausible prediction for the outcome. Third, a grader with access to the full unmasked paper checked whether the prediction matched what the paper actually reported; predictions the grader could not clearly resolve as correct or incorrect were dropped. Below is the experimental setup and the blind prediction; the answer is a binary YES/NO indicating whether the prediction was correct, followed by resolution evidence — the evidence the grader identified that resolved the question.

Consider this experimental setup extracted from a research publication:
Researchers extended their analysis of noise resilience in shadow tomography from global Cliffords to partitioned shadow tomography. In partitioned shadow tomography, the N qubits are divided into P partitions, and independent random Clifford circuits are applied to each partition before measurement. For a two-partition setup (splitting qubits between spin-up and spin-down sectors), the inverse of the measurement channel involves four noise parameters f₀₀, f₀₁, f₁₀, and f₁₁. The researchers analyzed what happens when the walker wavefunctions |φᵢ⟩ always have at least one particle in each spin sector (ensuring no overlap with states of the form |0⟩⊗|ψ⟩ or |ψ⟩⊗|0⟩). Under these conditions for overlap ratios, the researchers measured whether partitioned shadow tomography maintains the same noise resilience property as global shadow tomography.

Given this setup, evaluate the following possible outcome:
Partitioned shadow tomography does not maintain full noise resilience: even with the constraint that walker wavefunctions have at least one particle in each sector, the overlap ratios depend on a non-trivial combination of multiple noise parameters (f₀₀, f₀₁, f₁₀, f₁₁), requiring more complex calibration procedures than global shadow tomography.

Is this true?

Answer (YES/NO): NO